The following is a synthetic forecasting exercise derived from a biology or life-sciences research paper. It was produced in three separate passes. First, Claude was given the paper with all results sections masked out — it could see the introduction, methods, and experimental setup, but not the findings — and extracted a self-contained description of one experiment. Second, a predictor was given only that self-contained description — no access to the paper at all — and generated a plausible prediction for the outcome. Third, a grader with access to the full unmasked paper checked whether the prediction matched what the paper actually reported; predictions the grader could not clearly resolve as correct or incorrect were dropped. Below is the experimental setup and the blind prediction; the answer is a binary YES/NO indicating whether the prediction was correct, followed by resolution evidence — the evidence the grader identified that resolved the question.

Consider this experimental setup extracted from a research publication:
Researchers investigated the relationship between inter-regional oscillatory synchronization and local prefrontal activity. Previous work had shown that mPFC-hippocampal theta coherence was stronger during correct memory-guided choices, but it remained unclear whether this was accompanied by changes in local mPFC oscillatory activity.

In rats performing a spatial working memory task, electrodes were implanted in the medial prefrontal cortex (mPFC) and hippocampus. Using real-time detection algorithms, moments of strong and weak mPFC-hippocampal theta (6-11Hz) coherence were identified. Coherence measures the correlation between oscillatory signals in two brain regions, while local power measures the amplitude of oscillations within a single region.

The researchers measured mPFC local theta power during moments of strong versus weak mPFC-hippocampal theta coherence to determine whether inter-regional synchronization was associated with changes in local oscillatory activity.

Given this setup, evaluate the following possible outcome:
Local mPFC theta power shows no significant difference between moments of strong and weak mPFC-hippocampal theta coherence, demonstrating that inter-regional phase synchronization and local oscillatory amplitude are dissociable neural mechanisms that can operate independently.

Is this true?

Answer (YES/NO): NO